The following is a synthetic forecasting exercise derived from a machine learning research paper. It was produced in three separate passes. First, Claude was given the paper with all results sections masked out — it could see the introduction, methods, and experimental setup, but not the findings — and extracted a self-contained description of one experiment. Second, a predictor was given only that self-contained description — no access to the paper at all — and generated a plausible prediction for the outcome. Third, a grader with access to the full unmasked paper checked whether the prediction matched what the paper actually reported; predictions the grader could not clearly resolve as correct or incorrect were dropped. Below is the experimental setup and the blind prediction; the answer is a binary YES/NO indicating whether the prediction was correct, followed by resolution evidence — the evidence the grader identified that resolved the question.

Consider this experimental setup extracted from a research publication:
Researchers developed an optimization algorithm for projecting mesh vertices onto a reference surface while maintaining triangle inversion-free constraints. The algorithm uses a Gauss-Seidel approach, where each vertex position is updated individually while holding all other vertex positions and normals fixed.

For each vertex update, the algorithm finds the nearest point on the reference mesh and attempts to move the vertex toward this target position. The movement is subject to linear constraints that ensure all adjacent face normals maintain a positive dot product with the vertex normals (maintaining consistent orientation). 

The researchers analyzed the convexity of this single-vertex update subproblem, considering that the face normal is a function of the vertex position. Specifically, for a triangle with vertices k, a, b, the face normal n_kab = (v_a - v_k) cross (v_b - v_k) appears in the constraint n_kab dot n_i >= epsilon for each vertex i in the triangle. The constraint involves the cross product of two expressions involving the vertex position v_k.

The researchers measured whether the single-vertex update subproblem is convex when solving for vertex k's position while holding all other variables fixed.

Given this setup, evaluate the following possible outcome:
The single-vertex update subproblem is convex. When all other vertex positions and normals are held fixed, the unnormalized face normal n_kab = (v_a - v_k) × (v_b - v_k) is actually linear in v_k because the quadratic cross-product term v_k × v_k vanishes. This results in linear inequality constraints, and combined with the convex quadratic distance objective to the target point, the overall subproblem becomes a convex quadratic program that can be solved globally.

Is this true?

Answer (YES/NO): YES